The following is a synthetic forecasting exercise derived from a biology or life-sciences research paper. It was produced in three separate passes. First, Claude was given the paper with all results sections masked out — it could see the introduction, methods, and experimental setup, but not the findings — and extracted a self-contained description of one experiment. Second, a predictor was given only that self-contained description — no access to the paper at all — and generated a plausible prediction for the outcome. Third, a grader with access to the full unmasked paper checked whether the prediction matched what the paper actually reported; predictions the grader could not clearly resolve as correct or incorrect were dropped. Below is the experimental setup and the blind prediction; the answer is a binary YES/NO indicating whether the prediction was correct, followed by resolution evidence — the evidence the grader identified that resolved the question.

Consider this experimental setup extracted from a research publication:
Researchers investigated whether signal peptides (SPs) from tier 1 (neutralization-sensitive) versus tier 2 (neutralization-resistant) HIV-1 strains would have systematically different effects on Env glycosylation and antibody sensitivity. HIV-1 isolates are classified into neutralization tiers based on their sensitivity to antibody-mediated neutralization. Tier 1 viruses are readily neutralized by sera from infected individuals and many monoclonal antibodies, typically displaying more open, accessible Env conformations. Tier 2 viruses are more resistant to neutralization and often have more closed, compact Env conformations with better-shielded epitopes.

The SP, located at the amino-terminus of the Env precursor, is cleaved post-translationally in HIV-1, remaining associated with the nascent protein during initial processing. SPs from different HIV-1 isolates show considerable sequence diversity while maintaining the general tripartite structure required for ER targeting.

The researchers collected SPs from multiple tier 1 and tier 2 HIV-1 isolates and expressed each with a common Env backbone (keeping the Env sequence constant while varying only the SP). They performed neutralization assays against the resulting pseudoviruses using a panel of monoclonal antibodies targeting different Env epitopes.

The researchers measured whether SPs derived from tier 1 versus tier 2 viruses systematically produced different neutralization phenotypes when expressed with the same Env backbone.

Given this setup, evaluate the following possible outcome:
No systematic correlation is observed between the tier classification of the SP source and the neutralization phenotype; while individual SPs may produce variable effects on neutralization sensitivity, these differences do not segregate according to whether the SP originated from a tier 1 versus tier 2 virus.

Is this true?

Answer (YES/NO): YES